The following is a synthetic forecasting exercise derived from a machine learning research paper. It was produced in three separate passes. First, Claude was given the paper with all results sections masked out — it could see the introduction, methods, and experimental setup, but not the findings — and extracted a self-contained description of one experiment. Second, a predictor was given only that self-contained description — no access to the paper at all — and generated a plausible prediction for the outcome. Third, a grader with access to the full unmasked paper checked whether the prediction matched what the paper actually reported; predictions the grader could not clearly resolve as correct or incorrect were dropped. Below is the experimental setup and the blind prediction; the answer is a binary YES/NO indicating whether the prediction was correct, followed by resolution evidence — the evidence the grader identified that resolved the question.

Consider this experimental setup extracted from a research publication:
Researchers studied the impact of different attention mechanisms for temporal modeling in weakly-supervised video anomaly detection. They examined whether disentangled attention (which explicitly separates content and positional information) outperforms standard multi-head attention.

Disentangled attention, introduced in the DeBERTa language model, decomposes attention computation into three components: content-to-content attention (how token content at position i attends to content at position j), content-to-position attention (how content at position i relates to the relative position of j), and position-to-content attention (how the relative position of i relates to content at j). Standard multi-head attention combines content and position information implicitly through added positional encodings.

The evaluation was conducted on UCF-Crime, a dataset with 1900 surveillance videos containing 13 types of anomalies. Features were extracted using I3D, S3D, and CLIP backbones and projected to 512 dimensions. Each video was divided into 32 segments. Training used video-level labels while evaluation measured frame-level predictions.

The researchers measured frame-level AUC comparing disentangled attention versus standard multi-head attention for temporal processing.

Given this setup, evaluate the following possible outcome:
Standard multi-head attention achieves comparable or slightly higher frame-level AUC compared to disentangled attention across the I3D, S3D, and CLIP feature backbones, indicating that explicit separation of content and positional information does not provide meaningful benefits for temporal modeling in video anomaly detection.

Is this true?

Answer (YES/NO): NO